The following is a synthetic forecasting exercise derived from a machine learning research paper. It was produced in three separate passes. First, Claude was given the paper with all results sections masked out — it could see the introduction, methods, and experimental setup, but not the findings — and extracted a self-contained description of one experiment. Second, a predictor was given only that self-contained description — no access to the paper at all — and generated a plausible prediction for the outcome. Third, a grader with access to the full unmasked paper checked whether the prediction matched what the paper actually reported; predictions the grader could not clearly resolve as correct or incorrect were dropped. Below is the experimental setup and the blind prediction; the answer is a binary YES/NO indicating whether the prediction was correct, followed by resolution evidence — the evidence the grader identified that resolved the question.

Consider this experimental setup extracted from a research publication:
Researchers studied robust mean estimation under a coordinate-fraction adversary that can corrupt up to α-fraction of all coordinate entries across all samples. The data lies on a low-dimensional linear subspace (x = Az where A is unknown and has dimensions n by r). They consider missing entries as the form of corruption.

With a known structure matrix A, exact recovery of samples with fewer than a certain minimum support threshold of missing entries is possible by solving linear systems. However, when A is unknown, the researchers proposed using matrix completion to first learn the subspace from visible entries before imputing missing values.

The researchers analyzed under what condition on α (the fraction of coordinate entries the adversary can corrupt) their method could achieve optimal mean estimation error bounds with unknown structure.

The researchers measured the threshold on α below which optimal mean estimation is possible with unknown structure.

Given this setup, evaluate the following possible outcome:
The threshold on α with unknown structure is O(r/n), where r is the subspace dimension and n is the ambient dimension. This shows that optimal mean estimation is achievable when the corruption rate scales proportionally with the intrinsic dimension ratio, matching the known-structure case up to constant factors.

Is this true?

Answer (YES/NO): NO